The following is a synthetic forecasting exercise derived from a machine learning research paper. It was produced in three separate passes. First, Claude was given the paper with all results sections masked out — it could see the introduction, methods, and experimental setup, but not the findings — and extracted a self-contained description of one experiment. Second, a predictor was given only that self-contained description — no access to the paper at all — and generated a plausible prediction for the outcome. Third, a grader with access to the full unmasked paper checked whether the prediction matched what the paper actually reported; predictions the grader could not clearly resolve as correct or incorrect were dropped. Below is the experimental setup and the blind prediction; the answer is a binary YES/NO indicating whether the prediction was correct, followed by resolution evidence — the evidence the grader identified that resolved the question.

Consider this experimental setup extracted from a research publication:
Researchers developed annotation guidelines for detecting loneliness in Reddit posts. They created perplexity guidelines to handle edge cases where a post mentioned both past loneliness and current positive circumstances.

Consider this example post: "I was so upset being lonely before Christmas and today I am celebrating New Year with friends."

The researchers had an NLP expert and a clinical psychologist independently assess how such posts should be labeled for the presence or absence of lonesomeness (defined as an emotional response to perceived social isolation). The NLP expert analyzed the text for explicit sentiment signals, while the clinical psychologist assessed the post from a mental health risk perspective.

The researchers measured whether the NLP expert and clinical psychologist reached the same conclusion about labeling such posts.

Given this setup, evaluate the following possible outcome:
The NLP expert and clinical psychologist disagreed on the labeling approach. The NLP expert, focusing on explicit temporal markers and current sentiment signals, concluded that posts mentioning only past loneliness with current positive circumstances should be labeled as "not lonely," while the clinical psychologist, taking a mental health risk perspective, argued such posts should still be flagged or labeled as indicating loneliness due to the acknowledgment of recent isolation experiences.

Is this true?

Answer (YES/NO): YES